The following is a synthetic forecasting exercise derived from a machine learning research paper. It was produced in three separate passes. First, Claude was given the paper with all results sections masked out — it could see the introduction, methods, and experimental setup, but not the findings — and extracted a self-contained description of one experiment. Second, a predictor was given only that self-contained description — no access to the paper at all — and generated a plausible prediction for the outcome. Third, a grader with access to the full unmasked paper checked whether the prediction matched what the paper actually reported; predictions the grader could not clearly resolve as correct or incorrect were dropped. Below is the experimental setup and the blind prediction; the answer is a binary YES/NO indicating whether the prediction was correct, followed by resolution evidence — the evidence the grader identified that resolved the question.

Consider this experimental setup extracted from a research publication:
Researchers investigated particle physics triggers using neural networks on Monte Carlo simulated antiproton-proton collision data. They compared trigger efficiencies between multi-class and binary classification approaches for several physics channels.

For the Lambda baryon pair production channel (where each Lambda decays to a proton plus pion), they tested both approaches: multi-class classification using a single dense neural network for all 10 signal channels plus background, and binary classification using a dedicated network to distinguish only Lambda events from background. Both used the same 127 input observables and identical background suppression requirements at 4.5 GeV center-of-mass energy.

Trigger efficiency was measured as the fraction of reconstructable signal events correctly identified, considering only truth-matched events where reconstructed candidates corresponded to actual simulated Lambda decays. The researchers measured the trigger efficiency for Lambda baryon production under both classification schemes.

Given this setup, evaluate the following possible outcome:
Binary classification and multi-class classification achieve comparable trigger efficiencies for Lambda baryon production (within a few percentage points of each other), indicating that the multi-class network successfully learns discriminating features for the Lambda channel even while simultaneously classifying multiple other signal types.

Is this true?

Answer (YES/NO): NO